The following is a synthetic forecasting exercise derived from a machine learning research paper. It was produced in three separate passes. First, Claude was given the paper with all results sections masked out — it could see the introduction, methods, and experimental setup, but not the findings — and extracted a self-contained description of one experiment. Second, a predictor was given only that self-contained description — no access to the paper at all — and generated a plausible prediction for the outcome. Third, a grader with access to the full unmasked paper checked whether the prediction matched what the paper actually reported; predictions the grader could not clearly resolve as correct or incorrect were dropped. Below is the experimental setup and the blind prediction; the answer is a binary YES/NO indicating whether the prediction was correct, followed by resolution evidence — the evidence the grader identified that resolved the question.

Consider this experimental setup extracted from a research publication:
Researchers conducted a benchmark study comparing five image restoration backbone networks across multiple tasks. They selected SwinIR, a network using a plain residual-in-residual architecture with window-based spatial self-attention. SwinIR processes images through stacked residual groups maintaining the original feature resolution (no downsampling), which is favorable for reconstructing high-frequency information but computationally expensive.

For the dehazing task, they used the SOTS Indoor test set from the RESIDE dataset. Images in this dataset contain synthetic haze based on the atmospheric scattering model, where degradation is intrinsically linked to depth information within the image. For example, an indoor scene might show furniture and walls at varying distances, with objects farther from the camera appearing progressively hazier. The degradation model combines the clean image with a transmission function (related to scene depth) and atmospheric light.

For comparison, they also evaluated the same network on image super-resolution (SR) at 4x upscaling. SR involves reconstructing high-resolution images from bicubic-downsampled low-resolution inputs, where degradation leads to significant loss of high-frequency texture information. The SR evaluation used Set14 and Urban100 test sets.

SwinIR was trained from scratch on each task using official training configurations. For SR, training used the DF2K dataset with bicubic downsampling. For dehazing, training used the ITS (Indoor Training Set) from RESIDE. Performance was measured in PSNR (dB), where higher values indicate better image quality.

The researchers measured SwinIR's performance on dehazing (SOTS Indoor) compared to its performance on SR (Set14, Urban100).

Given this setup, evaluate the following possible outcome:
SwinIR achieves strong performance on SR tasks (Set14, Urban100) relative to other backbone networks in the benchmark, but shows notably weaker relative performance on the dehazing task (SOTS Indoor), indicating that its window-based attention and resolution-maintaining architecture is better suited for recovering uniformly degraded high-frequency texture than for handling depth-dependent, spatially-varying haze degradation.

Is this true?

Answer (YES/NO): YES